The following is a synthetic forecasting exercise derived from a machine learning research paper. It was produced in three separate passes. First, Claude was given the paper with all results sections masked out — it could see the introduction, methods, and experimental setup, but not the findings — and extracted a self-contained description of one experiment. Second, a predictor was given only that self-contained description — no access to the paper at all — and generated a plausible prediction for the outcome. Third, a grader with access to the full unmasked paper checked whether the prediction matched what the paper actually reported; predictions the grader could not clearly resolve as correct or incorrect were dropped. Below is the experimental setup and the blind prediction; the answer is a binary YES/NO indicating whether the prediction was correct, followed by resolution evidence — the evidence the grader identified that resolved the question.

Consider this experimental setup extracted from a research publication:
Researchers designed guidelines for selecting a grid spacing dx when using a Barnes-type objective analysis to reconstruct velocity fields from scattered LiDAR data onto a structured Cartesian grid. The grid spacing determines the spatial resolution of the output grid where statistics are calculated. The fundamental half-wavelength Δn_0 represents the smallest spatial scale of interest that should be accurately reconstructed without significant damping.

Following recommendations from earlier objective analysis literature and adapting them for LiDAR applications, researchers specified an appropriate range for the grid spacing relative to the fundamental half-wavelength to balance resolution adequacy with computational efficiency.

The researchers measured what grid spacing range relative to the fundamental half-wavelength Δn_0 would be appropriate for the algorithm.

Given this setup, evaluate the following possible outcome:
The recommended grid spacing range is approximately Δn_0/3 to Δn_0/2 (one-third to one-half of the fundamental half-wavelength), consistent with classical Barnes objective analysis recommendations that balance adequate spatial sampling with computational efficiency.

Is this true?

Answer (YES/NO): YES